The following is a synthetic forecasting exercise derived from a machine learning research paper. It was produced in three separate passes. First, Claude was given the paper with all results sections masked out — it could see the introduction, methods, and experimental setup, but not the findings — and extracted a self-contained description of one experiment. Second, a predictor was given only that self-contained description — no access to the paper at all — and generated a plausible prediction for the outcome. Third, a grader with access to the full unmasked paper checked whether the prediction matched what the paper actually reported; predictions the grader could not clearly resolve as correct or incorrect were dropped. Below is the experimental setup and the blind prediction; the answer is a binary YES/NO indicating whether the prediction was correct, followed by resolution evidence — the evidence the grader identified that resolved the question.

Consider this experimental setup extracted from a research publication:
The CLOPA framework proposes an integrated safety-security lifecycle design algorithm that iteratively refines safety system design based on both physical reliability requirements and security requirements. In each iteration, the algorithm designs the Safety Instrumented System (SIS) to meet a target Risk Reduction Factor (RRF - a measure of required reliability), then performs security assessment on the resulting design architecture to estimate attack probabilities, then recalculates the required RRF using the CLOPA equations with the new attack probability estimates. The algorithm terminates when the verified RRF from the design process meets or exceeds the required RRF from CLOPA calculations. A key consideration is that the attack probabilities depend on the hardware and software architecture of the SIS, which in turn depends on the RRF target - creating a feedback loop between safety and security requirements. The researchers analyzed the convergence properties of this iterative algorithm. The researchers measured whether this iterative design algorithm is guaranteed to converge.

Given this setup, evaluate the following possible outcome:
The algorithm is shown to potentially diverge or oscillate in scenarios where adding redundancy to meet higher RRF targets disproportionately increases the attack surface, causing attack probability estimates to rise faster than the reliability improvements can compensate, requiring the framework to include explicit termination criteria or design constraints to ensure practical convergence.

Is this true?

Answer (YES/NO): NO